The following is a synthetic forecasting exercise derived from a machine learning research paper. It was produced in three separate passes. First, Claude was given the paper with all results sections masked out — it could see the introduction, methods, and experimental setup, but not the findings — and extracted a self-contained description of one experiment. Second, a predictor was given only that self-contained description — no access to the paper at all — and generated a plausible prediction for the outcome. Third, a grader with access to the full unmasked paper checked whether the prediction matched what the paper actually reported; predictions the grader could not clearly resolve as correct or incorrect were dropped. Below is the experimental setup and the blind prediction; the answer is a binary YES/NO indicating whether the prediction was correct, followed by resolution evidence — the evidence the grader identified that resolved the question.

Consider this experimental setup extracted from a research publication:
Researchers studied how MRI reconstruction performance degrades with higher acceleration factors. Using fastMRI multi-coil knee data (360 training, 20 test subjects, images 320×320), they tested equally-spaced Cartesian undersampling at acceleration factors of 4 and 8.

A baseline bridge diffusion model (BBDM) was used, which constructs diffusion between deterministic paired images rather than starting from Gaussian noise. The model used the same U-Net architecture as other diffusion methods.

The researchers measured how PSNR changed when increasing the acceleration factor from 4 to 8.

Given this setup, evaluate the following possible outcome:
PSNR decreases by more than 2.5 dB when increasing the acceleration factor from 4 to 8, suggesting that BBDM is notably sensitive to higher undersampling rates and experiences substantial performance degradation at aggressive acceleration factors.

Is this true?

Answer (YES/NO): NO